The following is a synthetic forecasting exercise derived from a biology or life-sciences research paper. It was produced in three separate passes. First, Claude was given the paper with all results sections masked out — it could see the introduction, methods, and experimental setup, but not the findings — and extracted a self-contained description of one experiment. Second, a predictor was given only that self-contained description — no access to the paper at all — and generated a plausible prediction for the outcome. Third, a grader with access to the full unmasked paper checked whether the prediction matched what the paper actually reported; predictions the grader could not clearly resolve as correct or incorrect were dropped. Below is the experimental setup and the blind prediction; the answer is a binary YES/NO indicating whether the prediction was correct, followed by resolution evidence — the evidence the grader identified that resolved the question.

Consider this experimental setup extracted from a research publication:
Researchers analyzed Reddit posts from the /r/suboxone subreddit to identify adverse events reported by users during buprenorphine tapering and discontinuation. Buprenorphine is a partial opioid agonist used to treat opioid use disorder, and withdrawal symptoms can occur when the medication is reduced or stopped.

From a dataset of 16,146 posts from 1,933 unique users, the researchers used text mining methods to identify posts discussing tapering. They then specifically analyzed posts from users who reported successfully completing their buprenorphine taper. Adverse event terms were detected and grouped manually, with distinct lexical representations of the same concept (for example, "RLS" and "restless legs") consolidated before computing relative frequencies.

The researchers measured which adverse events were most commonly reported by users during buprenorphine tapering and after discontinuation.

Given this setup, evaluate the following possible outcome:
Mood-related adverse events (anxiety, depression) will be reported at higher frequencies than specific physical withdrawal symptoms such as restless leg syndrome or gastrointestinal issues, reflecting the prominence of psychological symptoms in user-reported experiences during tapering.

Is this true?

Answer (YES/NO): NO